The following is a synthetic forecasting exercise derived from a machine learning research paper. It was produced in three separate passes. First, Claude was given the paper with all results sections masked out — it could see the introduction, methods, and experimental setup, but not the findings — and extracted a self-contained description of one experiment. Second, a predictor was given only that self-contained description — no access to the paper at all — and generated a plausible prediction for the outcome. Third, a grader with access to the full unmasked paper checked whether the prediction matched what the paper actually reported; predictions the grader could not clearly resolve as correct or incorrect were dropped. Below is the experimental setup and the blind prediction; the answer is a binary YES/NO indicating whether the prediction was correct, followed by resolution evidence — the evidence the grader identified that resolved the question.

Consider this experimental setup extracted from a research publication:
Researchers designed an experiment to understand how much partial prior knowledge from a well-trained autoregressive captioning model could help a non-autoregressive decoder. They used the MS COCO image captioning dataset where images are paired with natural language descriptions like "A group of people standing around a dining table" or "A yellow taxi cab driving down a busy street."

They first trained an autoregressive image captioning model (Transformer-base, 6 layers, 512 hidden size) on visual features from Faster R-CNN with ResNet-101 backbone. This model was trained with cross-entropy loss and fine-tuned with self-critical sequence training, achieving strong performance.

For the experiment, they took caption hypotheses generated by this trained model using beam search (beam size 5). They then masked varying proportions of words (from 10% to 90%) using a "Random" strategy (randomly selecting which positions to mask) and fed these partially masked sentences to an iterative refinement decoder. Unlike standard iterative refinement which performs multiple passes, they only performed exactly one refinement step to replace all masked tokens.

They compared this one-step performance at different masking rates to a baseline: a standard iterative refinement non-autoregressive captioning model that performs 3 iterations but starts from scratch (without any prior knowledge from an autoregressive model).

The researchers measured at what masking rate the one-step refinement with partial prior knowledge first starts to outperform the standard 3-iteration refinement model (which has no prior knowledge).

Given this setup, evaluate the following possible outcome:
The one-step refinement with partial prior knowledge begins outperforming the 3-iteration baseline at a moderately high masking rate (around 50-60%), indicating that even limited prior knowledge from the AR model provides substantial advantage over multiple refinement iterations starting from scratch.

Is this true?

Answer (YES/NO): NO